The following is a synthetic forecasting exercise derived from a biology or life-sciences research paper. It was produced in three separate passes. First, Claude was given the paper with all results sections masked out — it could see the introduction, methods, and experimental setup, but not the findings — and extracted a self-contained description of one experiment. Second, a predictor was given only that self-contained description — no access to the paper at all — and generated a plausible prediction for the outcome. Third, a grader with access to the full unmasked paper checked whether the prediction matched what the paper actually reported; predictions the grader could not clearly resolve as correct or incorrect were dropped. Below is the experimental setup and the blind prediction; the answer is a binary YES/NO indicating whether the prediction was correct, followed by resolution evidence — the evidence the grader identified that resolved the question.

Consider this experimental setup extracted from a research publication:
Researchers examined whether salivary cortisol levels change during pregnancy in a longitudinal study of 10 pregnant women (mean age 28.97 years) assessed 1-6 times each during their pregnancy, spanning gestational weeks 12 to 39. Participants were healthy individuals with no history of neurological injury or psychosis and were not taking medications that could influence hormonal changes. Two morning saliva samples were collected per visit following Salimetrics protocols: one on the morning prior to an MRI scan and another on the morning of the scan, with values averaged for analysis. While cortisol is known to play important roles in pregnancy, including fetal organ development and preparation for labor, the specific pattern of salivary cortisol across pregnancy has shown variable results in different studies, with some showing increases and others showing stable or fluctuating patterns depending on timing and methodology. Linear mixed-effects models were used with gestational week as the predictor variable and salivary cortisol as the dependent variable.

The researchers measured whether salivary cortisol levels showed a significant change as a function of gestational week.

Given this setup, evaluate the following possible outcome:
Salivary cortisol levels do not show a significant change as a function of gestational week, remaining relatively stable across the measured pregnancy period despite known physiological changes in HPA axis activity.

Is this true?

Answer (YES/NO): YES